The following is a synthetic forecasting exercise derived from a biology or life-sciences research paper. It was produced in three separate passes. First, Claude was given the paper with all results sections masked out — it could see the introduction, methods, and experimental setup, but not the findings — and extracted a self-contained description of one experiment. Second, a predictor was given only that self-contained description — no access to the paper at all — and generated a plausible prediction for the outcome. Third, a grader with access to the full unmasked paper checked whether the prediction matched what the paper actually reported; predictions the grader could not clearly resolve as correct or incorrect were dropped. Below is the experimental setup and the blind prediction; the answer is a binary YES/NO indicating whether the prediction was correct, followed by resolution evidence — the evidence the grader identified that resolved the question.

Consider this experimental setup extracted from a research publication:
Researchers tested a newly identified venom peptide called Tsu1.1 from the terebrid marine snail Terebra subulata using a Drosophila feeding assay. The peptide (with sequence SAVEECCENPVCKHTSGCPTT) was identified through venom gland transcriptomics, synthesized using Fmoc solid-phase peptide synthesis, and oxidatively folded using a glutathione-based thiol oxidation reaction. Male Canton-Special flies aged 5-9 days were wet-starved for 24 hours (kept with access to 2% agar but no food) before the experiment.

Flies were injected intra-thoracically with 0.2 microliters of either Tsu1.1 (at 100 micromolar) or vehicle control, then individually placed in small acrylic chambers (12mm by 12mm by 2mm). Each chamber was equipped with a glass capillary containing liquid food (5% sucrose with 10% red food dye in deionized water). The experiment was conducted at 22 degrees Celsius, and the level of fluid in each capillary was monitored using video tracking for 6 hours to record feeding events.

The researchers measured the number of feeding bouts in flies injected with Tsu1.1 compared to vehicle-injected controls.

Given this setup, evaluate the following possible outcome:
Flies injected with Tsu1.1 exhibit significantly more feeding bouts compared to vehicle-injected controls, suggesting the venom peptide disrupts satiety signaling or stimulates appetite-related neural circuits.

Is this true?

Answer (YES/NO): YES